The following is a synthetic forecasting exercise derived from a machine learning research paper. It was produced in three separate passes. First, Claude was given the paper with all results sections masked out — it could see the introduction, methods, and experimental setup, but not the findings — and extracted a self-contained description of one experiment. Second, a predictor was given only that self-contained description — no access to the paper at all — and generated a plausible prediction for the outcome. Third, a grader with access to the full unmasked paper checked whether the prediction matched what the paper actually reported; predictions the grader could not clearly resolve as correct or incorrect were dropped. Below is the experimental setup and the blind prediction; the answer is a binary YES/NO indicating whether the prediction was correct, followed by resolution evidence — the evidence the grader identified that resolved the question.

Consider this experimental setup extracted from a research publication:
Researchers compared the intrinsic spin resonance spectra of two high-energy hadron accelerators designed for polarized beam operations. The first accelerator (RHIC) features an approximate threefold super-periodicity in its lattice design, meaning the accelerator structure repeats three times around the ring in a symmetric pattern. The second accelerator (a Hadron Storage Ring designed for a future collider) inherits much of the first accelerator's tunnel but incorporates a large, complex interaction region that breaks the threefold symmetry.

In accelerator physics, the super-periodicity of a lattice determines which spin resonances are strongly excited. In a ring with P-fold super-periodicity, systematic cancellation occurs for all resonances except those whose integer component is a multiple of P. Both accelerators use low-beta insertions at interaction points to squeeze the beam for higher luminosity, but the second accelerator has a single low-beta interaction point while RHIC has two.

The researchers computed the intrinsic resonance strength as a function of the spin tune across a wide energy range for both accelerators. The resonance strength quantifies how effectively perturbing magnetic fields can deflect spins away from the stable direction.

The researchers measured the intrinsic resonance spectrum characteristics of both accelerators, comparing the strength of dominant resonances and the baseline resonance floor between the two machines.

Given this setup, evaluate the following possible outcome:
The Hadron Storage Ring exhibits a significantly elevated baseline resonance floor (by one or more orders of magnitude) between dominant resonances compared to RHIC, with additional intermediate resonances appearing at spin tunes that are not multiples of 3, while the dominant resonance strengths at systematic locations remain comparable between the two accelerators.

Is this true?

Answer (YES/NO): NO